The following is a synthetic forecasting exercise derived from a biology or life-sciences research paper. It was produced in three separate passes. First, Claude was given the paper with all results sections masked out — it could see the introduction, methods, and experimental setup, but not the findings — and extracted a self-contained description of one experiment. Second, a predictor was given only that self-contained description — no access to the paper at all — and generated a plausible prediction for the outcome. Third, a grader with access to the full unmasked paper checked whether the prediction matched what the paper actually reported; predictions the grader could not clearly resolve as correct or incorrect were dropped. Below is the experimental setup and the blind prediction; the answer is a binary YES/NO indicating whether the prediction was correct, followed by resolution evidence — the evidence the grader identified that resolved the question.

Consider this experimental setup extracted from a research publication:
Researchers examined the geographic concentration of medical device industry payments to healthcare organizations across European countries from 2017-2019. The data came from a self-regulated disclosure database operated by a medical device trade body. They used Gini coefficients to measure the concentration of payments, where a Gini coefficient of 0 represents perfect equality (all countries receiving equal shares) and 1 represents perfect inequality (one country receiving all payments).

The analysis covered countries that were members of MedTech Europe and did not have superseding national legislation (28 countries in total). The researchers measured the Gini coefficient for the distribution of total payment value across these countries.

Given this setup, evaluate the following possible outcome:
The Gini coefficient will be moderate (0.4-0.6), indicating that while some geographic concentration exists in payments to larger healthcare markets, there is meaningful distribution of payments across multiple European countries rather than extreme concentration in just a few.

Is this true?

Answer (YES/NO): NO